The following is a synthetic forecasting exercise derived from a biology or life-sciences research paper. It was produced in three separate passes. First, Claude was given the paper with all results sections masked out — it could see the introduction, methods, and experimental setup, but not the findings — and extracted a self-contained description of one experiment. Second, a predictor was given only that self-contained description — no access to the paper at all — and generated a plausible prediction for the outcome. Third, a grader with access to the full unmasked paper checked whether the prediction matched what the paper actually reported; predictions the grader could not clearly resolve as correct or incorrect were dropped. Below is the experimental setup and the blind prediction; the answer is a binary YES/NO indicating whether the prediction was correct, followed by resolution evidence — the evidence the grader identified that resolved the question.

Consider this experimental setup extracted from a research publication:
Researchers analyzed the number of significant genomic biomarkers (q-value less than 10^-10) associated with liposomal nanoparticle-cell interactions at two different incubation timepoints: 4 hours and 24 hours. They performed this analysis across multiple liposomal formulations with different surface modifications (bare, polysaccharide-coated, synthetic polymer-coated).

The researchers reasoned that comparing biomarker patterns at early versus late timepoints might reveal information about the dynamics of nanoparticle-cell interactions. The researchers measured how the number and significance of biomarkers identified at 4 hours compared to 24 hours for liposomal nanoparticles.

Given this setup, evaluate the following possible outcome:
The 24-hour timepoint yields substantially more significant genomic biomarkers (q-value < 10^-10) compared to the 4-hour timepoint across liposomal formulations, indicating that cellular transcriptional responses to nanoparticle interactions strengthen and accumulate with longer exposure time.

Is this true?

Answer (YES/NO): NO